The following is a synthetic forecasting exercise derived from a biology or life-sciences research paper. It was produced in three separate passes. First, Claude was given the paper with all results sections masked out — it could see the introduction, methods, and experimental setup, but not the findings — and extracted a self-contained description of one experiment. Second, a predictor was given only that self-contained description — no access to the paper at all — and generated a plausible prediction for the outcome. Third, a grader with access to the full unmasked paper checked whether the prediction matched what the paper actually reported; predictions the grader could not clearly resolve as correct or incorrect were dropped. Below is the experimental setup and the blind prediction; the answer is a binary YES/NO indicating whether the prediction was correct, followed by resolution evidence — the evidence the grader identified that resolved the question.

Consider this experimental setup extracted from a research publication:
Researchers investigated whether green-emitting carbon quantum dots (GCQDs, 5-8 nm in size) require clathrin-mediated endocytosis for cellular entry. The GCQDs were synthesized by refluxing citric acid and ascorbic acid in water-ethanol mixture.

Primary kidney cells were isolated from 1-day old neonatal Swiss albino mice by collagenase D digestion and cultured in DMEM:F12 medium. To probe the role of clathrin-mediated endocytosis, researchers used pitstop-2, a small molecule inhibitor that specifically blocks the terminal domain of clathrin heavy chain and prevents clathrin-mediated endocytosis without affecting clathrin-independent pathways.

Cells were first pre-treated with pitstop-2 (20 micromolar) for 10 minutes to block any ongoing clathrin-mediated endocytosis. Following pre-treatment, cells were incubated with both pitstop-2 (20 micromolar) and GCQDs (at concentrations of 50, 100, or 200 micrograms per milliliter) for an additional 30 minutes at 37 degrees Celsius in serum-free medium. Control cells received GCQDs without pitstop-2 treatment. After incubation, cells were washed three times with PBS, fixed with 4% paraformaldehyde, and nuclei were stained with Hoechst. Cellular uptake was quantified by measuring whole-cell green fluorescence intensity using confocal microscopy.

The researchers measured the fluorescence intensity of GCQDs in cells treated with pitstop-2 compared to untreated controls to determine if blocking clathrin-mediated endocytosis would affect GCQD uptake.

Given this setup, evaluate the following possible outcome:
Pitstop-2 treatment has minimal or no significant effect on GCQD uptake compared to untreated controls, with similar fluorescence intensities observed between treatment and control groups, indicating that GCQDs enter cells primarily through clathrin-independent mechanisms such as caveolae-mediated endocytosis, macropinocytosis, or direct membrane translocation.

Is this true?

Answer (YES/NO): NO